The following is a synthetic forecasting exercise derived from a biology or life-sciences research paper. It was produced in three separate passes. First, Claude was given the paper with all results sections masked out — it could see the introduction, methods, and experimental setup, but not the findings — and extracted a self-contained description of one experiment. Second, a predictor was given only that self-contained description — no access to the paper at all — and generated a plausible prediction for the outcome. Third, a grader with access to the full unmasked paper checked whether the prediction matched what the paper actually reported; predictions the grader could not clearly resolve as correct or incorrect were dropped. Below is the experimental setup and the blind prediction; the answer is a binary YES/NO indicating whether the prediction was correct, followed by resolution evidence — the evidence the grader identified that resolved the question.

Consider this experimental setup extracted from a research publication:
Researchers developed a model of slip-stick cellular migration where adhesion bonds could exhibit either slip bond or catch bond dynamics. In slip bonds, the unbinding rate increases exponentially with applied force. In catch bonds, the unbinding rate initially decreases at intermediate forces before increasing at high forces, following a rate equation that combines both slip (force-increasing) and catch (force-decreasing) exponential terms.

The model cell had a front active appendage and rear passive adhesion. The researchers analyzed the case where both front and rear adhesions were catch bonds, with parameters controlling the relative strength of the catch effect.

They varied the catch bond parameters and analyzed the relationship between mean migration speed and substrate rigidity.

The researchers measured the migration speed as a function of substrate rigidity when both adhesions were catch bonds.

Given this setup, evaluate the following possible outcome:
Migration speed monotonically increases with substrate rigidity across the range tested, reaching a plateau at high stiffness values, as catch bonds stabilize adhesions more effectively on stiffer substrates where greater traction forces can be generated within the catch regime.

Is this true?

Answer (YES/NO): NO